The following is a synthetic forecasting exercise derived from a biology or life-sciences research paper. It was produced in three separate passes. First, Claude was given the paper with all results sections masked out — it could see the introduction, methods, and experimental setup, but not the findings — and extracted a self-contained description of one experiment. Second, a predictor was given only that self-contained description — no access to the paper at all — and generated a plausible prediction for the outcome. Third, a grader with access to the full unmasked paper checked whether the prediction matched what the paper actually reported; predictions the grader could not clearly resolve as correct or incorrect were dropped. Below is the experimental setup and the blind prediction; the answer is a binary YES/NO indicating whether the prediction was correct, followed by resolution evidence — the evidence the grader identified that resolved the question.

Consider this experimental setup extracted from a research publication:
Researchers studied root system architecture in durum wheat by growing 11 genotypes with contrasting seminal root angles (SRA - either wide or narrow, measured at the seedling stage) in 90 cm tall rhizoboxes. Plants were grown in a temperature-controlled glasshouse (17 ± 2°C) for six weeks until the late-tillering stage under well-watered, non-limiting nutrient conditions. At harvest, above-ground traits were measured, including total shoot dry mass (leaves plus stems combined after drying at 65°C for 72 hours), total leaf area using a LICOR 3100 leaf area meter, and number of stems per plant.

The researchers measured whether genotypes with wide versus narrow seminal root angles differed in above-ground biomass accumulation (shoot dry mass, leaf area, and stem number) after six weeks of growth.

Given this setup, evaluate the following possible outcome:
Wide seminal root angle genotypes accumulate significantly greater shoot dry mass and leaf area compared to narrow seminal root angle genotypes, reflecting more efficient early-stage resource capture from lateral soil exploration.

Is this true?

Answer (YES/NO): NO